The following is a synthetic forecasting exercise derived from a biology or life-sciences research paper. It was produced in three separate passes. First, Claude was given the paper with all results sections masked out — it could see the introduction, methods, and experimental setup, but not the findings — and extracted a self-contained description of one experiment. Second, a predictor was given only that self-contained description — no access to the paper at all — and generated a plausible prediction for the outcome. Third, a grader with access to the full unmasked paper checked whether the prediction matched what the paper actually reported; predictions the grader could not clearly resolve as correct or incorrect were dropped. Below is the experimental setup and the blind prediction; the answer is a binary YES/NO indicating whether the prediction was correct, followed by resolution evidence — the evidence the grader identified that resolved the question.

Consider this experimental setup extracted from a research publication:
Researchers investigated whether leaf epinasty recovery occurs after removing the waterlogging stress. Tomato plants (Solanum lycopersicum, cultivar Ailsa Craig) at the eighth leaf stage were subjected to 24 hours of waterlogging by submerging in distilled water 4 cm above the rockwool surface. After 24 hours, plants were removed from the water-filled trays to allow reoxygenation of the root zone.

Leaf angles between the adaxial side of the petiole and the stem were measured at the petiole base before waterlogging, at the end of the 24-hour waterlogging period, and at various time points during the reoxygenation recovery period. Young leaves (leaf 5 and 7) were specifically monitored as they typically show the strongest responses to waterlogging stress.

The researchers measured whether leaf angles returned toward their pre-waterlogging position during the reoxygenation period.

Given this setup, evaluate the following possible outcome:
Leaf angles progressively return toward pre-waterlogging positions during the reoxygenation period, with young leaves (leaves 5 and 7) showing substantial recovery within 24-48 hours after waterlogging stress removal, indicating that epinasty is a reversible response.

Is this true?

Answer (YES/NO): NO